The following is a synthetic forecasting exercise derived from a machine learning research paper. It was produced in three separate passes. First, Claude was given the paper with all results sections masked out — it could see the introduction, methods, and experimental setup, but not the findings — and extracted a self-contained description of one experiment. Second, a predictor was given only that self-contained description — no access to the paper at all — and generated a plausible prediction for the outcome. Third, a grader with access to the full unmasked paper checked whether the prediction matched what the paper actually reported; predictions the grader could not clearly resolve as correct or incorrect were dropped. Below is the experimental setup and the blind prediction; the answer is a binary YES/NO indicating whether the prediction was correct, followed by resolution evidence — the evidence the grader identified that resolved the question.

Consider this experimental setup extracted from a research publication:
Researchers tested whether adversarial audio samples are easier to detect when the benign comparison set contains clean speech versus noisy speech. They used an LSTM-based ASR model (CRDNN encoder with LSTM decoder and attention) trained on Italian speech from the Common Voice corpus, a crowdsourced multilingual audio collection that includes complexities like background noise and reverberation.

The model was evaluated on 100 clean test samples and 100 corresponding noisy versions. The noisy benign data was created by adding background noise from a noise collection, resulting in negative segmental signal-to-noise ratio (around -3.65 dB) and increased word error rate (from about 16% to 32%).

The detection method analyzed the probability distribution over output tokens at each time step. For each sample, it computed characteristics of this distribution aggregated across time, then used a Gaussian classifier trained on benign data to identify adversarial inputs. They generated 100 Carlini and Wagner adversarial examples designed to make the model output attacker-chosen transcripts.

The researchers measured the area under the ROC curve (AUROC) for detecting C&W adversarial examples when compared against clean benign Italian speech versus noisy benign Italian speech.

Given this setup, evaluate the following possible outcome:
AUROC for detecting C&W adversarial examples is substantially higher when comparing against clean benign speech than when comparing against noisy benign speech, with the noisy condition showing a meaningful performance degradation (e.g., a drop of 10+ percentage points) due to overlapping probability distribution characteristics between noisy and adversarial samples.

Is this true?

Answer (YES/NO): NO